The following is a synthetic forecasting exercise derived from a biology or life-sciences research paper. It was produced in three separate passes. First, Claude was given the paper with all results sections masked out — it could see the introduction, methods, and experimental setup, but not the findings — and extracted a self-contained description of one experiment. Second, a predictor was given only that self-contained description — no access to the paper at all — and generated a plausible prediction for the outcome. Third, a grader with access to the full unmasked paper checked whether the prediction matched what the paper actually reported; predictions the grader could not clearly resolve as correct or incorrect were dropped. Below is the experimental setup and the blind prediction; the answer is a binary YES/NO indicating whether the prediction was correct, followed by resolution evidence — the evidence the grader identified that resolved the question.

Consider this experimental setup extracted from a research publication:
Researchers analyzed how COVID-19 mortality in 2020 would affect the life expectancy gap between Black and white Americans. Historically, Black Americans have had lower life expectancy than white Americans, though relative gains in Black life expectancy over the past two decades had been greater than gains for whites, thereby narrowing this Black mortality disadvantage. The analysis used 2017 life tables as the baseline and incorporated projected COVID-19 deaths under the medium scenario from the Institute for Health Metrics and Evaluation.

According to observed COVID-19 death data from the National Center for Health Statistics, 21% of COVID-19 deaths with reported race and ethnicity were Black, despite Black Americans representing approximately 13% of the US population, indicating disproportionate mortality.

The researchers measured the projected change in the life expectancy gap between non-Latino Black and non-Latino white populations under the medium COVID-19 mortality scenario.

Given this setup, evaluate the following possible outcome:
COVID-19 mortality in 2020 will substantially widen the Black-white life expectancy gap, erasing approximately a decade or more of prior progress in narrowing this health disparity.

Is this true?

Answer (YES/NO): YES